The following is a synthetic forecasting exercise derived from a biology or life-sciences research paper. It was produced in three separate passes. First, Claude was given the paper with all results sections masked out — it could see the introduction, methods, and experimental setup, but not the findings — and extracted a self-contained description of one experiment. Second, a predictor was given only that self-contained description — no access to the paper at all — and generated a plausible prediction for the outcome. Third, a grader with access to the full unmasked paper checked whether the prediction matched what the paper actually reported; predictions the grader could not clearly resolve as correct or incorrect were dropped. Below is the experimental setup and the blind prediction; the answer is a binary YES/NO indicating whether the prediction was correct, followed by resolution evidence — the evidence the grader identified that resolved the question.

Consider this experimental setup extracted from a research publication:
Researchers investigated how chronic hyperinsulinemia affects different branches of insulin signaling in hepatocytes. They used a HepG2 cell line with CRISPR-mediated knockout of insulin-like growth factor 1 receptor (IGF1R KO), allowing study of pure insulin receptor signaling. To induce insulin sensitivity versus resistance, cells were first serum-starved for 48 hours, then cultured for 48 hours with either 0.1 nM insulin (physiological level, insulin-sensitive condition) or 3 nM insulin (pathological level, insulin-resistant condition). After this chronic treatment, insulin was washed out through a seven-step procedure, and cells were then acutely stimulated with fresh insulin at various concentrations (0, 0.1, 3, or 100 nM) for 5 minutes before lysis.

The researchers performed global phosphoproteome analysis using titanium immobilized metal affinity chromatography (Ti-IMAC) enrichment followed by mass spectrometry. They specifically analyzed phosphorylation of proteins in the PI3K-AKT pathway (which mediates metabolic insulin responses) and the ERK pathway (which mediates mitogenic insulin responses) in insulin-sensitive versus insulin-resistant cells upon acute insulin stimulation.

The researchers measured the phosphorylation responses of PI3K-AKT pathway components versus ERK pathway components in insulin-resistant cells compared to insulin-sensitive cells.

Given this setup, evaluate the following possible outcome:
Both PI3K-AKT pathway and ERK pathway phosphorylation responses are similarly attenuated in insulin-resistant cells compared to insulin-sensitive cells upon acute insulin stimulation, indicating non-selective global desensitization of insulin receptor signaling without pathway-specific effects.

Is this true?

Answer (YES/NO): NO